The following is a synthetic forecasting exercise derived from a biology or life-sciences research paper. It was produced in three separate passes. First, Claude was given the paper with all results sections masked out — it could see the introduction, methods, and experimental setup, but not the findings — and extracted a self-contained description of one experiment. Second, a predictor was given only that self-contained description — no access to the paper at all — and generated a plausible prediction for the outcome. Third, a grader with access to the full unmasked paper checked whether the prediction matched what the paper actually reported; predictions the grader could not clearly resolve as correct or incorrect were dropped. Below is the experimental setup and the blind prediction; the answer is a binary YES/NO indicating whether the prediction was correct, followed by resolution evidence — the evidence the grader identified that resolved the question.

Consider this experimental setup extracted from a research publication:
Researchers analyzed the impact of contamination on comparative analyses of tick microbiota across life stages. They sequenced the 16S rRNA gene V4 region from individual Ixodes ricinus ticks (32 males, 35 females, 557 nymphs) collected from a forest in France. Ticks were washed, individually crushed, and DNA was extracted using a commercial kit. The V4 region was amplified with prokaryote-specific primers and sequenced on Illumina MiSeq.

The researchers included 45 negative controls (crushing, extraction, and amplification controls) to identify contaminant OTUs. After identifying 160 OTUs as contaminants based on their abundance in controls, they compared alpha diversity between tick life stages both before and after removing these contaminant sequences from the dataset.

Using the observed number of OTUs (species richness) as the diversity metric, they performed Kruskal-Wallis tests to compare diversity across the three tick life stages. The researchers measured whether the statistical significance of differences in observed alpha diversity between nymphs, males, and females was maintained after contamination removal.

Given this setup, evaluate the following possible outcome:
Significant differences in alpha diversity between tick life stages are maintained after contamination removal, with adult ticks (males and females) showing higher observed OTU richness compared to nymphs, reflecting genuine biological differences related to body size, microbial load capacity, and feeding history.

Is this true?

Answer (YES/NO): NO